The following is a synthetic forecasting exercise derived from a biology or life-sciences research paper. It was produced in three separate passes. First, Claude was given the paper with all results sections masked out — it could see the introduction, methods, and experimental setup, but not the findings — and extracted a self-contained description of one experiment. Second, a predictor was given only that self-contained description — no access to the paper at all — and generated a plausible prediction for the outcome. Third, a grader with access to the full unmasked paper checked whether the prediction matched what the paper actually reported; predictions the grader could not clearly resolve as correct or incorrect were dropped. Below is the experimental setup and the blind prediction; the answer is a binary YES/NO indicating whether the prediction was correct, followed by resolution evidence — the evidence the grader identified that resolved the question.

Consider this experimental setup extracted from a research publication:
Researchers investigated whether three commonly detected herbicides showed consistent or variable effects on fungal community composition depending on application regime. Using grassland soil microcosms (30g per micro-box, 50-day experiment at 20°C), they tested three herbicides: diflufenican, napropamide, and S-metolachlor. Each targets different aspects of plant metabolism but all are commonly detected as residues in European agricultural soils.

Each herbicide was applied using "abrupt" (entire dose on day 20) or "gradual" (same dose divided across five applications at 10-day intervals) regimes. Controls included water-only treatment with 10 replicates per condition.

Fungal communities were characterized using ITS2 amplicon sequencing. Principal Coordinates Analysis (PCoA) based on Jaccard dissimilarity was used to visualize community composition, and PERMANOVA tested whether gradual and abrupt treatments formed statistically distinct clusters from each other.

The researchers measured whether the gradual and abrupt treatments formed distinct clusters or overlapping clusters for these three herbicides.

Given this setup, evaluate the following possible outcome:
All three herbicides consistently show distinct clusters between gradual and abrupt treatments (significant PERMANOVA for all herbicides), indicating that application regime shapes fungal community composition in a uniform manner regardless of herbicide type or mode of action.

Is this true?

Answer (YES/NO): NO